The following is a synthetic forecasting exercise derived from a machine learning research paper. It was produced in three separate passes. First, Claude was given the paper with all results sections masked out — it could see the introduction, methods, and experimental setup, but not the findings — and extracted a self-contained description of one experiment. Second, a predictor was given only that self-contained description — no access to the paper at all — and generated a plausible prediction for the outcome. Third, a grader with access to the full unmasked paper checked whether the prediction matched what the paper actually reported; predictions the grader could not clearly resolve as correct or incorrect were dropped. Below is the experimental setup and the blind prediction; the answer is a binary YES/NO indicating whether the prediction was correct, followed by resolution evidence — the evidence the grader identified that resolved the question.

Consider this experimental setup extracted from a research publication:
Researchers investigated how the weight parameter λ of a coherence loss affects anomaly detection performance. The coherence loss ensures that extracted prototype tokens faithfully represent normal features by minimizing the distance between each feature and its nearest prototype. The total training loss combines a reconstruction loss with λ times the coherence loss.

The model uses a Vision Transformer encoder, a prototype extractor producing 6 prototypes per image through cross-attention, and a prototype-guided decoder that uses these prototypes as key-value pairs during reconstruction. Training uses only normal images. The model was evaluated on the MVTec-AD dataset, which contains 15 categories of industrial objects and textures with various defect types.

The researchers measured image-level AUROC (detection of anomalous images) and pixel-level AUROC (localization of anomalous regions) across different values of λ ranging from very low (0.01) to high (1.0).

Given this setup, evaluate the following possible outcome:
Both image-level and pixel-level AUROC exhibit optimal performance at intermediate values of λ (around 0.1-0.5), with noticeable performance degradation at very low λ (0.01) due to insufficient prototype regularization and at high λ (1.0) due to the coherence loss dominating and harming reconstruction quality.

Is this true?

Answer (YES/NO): NO